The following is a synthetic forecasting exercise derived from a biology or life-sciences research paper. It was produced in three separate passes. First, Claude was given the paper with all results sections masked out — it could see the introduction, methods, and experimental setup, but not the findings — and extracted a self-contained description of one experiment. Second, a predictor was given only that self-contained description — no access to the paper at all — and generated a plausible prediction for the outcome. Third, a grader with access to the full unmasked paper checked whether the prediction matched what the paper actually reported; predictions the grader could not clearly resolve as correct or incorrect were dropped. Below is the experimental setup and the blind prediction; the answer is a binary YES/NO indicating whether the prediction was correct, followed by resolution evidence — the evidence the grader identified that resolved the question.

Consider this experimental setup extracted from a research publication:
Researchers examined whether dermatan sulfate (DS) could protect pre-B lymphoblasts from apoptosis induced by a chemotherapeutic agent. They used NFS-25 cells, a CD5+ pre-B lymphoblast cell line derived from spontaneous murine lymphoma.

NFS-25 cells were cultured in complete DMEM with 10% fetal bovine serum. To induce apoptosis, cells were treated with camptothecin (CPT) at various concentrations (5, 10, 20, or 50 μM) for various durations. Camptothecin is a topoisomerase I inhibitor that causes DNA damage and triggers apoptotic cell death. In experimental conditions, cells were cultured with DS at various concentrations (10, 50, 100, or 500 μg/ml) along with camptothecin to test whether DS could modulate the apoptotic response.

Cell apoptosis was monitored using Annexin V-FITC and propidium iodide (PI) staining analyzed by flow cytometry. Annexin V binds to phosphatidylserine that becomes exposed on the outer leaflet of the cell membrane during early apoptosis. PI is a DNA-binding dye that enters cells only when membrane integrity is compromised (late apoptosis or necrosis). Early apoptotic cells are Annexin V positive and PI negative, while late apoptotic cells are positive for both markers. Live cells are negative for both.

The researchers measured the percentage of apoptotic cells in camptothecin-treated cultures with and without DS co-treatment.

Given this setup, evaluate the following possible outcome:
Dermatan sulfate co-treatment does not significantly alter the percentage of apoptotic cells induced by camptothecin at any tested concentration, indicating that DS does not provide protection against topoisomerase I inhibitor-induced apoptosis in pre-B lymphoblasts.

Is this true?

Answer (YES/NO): YES